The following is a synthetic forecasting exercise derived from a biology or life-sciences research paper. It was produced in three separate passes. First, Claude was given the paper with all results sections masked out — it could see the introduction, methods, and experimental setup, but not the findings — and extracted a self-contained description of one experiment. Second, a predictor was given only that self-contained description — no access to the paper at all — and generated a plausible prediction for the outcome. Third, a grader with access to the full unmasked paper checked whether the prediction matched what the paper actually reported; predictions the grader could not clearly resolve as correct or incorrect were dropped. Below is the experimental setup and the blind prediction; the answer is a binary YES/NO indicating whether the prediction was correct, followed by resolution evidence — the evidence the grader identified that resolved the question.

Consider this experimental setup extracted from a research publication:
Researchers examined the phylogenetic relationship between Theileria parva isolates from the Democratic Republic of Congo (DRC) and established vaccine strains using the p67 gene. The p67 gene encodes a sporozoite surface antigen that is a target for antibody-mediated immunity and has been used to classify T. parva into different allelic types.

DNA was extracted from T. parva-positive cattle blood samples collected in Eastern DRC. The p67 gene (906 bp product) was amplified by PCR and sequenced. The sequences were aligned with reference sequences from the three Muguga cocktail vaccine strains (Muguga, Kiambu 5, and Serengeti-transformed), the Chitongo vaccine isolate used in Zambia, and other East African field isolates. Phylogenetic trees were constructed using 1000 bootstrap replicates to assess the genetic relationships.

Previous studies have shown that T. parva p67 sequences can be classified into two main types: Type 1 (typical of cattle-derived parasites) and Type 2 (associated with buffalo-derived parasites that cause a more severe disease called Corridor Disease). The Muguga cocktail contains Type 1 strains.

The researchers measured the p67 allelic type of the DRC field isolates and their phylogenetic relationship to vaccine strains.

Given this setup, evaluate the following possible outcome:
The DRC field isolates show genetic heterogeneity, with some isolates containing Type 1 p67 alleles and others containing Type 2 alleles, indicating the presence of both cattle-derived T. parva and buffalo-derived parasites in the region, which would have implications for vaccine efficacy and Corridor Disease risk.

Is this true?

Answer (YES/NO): NO